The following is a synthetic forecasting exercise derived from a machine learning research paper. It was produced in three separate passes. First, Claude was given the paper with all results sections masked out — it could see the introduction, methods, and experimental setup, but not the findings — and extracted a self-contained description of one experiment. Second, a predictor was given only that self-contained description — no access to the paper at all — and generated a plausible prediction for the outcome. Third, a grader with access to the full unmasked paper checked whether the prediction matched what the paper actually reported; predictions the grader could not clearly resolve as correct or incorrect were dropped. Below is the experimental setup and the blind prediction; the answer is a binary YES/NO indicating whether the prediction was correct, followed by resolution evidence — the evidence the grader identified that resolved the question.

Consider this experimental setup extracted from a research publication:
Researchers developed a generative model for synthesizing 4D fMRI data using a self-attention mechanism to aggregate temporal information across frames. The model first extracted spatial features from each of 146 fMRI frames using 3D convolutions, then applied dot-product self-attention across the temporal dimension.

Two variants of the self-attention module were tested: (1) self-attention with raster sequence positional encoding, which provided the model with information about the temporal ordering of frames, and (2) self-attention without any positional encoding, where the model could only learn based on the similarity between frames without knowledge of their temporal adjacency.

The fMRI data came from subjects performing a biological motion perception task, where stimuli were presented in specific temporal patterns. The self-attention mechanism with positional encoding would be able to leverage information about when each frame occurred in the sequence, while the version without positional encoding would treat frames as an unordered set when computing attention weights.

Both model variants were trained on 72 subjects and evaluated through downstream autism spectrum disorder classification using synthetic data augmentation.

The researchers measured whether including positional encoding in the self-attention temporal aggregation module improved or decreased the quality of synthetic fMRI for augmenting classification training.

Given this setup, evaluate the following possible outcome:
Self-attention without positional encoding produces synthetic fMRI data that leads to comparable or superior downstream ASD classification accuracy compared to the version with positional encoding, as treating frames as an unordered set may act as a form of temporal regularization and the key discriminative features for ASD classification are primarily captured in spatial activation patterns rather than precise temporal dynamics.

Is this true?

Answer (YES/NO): NO